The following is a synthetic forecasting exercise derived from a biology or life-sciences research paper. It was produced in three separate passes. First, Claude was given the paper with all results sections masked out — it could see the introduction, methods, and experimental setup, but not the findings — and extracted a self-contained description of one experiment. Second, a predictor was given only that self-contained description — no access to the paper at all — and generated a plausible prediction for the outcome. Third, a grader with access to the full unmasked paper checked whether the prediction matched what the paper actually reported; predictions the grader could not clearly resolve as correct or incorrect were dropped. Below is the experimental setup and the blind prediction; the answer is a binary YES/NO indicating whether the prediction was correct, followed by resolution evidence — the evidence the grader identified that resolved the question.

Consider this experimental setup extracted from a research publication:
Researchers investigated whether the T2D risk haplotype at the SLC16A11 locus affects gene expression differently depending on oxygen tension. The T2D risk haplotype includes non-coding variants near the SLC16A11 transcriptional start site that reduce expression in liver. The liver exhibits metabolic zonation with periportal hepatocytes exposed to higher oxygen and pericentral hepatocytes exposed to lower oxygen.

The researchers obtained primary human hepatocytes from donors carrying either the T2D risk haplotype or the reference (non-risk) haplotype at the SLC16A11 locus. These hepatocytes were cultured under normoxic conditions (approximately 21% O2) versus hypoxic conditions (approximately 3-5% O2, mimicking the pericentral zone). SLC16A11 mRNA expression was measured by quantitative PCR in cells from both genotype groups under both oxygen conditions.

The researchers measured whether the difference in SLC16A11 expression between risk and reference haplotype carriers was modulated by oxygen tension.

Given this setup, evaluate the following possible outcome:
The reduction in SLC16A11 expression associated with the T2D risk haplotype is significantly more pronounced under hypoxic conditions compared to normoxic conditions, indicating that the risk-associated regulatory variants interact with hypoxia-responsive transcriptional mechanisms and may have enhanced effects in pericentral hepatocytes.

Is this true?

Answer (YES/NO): YES